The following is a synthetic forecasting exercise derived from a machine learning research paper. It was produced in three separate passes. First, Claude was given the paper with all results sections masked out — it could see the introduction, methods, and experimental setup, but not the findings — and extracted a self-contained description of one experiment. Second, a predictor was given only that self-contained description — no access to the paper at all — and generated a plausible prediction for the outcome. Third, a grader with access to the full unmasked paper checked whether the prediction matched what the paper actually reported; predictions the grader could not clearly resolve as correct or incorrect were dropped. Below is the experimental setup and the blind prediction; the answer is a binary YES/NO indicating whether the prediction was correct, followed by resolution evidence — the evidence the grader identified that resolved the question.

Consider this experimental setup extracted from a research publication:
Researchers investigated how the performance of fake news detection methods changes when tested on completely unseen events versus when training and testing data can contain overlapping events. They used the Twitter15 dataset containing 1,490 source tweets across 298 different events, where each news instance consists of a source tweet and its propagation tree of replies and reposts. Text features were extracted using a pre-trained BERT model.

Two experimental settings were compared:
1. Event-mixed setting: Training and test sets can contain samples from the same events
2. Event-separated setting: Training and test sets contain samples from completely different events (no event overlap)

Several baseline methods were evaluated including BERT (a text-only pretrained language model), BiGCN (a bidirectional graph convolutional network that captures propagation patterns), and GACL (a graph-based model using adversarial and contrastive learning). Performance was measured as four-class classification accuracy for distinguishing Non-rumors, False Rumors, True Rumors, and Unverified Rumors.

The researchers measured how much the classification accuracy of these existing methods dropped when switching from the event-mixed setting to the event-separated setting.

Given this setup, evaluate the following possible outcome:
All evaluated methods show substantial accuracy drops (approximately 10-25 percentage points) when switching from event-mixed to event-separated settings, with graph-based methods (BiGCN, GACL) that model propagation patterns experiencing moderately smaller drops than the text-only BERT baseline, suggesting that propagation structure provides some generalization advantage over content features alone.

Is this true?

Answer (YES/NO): NO